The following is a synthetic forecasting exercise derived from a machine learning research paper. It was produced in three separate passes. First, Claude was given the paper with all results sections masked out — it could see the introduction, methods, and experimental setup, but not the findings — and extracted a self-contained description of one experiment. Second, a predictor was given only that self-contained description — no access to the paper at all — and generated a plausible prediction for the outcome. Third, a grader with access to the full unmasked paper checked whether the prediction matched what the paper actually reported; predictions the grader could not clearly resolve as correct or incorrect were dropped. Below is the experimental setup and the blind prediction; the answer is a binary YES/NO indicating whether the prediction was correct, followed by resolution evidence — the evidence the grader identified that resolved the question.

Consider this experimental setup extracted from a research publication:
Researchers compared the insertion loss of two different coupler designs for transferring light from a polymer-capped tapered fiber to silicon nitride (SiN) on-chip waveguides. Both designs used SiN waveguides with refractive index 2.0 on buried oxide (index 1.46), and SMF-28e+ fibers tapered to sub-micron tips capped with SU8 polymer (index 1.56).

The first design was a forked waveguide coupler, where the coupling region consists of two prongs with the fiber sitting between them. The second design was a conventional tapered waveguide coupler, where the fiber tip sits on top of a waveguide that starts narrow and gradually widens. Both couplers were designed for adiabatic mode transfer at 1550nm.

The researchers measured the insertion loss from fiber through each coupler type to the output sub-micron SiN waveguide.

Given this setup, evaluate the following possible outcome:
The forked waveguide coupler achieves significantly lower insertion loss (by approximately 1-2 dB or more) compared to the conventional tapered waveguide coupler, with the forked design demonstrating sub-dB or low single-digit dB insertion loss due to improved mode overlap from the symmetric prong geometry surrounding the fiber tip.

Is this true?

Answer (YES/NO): NO